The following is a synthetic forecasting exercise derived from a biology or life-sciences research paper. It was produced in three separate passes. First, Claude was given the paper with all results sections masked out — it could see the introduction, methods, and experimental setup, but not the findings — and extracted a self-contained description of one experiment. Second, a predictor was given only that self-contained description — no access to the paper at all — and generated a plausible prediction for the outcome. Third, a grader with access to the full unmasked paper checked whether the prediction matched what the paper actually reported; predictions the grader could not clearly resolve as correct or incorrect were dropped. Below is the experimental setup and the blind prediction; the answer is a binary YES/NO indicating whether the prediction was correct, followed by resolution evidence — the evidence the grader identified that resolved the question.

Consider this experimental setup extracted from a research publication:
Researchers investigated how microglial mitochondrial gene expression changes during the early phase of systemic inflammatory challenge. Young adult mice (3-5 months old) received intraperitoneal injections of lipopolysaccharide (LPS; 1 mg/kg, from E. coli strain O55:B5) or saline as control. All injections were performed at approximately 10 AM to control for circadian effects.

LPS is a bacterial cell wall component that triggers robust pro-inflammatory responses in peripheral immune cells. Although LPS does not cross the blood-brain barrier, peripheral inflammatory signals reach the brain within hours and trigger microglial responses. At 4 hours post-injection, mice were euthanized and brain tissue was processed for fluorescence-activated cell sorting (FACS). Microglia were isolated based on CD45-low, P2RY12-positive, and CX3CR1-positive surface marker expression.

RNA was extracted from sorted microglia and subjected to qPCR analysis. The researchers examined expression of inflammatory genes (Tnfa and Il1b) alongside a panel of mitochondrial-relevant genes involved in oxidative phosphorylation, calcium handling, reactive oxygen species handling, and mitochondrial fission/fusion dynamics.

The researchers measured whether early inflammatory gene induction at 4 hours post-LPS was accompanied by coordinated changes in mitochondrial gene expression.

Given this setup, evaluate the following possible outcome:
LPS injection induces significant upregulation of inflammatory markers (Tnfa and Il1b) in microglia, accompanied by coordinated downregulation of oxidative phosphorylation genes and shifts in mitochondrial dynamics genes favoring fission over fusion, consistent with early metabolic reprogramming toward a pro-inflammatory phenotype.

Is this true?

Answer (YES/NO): NO